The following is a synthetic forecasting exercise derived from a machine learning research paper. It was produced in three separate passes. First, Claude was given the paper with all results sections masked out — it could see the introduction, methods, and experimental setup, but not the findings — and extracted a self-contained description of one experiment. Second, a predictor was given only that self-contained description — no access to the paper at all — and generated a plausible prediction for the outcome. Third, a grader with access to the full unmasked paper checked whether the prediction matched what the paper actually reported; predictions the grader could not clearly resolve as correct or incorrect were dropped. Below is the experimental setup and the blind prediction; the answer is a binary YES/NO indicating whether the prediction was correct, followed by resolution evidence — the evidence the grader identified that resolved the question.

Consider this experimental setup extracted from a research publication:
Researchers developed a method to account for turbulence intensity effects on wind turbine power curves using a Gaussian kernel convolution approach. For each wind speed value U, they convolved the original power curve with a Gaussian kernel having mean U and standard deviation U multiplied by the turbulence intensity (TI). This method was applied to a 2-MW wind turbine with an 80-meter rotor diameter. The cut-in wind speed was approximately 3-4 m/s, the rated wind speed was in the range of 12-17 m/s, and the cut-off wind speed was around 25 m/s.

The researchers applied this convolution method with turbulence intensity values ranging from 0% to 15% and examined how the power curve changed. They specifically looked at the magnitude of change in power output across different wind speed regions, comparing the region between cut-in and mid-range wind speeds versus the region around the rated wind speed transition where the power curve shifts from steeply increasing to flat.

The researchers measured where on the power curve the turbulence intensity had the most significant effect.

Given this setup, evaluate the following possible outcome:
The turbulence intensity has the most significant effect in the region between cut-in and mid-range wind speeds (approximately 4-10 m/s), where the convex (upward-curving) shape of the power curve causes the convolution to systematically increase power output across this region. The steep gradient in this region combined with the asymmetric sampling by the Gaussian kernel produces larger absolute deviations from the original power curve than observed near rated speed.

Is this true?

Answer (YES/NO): NO